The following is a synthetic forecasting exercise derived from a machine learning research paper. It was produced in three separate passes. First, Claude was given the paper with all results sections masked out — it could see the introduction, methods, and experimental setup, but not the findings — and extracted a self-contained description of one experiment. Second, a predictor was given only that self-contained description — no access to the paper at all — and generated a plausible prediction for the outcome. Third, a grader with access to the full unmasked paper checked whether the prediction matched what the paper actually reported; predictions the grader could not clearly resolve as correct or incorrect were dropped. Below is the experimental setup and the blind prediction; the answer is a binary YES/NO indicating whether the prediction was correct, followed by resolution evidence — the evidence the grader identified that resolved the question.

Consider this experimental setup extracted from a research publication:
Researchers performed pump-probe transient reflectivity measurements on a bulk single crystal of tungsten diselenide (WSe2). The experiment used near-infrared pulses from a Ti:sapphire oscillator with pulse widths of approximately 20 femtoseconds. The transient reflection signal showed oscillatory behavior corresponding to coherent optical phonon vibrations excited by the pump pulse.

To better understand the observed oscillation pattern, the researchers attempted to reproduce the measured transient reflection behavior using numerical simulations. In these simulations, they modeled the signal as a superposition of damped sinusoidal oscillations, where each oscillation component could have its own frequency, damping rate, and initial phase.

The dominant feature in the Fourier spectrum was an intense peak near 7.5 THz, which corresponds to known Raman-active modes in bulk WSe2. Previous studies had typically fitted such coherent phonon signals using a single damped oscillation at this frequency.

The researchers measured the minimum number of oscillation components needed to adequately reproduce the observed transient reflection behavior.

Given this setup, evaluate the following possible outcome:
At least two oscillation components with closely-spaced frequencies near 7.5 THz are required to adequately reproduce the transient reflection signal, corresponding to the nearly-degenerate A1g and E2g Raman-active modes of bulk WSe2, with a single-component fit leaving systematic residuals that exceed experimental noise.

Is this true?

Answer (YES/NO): NO